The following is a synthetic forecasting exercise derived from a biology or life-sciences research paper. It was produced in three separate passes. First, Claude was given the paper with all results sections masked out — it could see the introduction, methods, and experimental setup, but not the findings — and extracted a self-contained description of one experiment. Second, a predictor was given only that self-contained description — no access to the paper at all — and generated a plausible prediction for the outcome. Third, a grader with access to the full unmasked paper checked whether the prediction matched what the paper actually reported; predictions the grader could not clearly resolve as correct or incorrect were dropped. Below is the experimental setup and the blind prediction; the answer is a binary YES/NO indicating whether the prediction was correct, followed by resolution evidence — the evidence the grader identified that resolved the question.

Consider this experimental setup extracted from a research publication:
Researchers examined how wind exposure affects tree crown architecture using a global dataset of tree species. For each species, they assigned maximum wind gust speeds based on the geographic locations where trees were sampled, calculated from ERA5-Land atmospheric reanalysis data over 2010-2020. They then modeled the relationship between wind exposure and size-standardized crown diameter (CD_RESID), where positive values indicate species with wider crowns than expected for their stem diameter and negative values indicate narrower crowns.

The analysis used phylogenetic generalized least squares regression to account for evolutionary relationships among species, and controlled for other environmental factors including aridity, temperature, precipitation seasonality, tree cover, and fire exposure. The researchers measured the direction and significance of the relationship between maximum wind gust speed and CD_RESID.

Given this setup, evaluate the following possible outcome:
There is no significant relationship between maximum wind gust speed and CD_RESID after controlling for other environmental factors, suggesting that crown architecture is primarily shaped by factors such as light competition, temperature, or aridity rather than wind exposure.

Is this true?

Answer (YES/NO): NO